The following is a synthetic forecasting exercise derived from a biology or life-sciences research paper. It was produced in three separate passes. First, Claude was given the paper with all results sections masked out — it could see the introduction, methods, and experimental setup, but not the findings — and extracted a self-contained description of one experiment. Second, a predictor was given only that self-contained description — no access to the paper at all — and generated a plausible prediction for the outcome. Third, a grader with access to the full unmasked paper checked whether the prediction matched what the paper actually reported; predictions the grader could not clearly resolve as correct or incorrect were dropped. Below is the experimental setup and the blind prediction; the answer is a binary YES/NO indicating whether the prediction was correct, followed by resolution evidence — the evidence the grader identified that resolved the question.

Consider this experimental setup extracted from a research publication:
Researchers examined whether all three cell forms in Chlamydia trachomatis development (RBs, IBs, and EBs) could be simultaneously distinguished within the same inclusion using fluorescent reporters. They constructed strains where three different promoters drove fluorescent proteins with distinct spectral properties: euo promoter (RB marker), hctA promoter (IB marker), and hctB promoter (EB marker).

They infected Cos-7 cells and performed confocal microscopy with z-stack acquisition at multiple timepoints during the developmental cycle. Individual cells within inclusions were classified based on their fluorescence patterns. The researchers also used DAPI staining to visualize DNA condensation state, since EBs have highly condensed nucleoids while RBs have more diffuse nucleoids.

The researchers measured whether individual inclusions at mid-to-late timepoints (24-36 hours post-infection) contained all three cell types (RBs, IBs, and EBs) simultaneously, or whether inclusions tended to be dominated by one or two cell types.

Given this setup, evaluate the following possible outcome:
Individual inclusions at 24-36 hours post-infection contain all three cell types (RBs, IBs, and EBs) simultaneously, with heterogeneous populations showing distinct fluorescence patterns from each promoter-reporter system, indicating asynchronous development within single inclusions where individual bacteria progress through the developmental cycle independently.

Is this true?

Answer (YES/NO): YES